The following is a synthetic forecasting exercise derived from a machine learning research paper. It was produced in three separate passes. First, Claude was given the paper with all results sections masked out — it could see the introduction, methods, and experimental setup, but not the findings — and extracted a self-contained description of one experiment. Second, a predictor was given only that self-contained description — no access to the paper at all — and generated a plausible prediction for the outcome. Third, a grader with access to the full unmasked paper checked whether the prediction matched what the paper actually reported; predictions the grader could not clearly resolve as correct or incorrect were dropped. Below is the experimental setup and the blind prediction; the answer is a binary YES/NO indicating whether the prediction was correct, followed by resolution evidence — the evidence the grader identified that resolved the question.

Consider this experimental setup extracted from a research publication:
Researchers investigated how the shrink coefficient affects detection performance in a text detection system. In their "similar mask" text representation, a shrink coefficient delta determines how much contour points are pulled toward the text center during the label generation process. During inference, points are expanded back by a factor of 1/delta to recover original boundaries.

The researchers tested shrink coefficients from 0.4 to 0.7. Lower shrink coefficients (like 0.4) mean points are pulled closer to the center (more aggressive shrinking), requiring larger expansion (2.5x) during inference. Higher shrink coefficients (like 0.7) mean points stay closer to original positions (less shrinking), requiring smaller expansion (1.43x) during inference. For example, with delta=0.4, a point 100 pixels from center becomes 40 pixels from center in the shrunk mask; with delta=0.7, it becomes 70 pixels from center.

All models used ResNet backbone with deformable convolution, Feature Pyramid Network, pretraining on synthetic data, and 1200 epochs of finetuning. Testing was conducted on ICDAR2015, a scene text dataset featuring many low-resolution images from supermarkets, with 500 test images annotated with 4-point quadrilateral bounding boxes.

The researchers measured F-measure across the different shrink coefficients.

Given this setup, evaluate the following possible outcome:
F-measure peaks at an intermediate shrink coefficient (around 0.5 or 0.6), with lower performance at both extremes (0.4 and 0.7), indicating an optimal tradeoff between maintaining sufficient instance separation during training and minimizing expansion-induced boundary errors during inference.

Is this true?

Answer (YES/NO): NO